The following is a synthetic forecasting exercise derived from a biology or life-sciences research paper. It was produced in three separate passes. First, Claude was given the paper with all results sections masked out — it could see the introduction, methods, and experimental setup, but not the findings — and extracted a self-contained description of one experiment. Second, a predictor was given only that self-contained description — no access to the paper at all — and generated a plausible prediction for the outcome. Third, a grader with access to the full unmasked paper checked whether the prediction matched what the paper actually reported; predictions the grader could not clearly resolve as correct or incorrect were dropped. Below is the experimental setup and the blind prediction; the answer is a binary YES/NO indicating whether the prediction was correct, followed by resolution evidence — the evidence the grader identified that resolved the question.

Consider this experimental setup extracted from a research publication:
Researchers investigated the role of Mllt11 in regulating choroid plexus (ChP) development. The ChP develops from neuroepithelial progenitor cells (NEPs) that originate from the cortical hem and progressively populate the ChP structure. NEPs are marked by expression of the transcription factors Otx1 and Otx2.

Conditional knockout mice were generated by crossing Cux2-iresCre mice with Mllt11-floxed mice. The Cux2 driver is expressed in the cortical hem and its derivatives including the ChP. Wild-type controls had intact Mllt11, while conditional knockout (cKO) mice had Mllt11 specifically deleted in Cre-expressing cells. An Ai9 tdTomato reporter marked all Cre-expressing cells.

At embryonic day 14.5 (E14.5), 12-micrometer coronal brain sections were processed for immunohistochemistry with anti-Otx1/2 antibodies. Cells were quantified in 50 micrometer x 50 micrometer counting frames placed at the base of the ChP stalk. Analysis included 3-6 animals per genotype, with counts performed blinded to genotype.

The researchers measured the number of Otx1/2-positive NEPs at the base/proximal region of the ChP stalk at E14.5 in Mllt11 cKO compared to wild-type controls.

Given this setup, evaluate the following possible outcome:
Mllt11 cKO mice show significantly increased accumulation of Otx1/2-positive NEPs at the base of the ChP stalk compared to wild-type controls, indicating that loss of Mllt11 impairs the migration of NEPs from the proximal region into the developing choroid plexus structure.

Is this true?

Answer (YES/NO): YES